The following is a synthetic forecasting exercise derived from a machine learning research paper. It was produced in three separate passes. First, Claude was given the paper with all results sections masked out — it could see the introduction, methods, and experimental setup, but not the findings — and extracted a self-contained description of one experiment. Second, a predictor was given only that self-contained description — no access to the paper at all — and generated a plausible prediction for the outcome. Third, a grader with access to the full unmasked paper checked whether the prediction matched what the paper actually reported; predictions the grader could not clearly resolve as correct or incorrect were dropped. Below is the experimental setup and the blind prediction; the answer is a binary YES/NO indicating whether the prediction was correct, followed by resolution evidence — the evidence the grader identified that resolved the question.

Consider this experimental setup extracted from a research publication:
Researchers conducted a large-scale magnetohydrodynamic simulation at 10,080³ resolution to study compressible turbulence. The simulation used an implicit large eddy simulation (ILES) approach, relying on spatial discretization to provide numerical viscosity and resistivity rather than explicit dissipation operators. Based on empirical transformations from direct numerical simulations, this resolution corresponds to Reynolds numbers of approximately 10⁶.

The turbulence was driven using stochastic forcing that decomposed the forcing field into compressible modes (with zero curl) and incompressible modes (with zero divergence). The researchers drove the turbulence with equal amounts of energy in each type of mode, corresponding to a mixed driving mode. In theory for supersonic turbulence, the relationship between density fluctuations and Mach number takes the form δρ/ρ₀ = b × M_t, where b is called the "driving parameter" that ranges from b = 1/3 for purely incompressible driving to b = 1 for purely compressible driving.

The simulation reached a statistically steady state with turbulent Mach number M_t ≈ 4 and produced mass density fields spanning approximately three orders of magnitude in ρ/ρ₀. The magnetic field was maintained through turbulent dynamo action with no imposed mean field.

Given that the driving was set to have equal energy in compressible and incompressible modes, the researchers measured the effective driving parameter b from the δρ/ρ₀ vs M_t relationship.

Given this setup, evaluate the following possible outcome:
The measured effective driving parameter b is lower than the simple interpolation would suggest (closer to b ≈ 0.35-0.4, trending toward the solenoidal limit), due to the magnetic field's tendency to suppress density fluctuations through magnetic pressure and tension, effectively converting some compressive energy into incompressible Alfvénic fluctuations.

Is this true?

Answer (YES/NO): NO